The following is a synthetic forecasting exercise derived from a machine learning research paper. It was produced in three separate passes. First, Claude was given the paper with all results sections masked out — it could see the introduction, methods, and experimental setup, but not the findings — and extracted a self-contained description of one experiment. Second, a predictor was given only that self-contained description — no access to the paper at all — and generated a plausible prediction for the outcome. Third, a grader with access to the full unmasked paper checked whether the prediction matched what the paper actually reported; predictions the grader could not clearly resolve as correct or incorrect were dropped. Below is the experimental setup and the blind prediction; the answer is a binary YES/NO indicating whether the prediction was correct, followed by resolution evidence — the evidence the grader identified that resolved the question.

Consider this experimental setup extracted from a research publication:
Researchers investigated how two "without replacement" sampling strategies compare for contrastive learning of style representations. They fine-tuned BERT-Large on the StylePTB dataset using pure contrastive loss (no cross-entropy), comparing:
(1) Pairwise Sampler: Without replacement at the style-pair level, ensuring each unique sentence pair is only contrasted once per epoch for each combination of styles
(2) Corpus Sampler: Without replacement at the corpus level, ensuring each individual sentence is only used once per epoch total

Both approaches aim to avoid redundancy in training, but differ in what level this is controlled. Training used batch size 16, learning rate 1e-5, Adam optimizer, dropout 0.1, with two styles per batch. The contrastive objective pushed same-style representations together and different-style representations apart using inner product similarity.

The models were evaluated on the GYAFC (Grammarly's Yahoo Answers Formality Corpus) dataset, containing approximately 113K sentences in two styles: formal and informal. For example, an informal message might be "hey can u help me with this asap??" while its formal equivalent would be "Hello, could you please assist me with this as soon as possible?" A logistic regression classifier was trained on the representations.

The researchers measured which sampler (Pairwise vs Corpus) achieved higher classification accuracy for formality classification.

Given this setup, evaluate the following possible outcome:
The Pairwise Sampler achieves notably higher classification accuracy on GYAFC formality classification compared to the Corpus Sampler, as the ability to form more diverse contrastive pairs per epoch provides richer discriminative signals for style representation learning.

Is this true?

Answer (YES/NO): YES